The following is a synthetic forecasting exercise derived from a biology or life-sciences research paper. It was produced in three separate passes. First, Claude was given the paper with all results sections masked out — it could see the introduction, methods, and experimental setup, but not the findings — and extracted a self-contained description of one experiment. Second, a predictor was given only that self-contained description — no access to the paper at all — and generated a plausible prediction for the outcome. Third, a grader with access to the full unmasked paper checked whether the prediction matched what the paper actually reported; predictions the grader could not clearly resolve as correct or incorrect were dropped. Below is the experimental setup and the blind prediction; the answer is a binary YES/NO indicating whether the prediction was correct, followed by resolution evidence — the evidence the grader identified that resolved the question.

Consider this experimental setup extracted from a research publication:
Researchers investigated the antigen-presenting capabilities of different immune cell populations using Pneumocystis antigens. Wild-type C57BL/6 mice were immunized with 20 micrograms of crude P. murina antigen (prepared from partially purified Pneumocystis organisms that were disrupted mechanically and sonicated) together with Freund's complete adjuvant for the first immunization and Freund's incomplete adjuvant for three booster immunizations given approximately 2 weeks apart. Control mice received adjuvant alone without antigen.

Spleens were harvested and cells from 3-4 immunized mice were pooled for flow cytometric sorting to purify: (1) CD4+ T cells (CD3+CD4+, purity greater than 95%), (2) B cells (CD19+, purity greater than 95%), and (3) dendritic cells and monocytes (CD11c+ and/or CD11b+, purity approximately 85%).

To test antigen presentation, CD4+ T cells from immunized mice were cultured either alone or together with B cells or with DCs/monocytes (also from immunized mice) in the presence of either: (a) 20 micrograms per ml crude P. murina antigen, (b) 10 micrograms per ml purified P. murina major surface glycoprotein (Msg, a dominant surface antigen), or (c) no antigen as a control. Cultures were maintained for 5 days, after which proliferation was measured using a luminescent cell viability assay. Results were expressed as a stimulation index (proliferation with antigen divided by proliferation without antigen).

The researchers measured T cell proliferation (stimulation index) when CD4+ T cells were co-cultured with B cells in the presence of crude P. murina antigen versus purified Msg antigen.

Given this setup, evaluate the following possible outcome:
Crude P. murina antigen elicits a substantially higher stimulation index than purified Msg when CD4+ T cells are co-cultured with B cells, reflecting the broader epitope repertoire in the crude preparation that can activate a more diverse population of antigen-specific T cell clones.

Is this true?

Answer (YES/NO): NO